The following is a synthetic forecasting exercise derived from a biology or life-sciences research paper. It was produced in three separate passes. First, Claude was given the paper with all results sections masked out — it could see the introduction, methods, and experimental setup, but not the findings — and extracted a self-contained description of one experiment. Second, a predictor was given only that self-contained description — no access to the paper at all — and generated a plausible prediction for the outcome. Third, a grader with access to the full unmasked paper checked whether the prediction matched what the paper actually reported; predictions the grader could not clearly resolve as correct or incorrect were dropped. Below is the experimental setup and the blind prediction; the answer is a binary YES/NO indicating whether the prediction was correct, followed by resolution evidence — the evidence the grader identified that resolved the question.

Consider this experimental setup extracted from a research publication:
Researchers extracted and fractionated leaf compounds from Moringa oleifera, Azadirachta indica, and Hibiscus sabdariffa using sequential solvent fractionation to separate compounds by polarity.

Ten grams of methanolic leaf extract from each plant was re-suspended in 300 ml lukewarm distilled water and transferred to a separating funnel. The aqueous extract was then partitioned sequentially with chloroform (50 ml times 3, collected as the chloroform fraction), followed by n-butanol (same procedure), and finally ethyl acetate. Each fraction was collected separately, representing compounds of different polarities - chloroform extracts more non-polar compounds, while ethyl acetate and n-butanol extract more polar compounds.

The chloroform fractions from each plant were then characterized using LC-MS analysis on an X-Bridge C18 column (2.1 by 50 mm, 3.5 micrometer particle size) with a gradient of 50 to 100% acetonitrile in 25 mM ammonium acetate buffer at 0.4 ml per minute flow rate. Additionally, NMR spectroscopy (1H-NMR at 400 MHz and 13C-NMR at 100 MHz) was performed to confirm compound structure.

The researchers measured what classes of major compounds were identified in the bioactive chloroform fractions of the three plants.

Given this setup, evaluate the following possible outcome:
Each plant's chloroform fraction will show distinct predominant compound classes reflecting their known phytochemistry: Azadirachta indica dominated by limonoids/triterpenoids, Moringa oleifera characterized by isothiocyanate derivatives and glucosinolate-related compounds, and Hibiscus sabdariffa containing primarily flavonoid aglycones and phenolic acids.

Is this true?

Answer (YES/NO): NO